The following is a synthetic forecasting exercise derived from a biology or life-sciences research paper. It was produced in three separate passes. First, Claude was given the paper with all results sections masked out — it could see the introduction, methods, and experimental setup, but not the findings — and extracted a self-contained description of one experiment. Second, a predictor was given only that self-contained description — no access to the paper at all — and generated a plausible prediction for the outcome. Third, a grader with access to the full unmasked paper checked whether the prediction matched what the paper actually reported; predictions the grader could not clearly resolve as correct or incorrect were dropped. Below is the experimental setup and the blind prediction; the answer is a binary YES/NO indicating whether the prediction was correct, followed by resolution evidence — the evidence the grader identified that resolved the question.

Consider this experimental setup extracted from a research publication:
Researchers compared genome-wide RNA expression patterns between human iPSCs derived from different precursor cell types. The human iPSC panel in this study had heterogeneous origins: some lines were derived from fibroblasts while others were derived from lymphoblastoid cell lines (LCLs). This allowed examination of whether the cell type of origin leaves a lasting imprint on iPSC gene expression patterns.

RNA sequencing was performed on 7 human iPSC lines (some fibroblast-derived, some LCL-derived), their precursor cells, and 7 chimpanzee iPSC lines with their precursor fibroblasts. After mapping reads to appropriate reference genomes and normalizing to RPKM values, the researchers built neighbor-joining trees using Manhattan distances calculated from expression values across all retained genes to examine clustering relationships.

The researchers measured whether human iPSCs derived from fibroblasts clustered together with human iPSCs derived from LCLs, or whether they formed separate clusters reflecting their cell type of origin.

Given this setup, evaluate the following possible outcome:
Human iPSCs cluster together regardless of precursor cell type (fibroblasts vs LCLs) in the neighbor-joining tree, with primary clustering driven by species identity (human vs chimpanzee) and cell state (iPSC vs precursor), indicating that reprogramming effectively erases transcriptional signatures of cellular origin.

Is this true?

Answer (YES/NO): YES